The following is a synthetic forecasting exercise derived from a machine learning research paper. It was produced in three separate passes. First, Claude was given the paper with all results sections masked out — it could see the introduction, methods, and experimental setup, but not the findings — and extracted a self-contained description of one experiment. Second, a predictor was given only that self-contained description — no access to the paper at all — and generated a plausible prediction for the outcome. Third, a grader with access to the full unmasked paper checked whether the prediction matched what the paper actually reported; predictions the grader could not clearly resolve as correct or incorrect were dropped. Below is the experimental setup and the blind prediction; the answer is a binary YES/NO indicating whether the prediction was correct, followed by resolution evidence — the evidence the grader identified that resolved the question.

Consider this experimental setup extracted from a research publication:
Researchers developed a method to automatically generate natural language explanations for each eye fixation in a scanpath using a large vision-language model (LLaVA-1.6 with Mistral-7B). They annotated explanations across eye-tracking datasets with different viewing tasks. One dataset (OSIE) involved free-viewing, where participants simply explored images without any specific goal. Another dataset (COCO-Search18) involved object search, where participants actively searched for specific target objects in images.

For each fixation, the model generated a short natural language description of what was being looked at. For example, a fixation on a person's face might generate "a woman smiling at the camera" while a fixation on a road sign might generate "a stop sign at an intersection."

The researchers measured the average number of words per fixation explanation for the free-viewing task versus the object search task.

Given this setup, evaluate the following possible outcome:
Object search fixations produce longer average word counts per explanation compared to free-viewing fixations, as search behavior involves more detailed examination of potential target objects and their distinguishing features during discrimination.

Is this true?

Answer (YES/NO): NO